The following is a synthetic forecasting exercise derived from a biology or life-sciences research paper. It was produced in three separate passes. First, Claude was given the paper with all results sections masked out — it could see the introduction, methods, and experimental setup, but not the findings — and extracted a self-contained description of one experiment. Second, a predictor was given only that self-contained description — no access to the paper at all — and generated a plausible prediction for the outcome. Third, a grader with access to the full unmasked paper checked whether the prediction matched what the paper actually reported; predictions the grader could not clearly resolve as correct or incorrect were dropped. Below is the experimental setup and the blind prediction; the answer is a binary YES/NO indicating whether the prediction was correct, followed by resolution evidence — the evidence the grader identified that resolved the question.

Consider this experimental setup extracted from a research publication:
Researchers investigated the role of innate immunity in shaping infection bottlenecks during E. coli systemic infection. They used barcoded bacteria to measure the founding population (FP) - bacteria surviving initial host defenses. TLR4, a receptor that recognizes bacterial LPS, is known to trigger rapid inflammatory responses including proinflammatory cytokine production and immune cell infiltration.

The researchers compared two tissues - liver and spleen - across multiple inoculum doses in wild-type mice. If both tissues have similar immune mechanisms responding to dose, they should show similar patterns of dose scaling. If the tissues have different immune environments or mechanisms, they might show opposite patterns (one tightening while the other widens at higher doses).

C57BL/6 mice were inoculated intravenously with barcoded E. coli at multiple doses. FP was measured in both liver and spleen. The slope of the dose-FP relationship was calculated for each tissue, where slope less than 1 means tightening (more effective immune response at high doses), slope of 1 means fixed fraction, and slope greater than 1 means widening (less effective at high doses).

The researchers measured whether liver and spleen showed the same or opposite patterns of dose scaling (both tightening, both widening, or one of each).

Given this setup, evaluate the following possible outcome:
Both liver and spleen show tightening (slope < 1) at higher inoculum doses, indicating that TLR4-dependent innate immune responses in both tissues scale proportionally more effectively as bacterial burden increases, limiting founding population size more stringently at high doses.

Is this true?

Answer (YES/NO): NO